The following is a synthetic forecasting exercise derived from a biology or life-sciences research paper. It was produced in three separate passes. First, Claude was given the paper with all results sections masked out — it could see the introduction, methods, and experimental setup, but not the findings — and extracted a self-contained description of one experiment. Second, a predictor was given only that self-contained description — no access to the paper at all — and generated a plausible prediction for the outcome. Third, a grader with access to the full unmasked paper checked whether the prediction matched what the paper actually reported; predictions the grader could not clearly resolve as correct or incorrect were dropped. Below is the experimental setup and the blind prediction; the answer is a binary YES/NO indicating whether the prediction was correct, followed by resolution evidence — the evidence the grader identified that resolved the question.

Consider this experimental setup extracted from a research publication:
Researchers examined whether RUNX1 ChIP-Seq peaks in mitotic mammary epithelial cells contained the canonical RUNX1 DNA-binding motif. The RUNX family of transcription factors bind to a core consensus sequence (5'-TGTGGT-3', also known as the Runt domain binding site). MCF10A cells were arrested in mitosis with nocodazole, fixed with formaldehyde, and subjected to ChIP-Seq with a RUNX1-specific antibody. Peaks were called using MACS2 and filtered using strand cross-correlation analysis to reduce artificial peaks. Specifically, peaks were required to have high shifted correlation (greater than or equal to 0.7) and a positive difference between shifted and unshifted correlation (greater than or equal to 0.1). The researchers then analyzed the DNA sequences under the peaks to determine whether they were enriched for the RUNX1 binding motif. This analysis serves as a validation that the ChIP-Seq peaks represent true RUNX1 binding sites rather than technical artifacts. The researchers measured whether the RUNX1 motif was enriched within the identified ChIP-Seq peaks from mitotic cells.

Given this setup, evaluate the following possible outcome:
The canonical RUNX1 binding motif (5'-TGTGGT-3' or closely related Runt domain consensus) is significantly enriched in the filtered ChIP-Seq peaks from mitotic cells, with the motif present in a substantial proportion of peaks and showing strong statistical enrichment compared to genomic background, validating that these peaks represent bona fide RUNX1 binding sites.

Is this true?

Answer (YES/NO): YES